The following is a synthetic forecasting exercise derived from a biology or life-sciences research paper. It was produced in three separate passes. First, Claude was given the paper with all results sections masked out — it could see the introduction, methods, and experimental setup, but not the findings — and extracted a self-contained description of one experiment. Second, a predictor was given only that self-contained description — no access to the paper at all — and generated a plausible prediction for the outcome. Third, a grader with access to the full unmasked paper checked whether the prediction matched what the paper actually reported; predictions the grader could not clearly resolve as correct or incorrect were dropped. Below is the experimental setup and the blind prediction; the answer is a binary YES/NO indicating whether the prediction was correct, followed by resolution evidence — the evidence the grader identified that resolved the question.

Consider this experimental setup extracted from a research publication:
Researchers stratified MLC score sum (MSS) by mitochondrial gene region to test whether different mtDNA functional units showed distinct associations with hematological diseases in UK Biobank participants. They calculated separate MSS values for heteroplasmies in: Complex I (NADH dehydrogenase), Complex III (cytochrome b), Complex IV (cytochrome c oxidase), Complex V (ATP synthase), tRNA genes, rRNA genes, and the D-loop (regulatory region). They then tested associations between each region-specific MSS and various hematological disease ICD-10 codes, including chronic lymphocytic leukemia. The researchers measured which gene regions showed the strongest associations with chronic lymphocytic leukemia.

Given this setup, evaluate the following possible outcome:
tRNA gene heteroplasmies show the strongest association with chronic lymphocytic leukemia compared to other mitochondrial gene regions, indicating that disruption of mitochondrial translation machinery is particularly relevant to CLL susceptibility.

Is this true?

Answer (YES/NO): NO